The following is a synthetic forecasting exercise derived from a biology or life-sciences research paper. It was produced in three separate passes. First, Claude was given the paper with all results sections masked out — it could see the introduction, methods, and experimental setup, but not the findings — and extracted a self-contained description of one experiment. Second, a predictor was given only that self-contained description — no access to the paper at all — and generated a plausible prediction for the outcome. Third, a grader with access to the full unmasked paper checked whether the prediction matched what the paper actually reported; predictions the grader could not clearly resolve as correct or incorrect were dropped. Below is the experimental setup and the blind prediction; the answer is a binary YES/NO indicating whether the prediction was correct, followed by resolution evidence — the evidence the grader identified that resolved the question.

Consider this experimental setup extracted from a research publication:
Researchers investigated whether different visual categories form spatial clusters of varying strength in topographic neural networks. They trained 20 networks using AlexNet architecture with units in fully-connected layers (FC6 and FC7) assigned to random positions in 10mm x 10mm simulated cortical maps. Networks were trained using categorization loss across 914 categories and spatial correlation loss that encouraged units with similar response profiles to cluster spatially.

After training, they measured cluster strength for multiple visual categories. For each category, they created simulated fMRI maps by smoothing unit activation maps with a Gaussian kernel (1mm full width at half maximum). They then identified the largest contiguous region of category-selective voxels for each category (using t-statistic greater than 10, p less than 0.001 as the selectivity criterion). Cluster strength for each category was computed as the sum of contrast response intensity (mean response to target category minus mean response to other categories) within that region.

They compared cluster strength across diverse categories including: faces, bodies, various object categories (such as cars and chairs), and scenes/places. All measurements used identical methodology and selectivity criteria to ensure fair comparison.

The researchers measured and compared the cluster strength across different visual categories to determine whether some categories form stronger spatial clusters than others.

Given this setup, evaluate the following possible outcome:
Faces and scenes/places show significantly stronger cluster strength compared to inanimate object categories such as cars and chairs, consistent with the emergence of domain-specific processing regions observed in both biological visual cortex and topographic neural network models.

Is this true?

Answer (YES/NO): NO